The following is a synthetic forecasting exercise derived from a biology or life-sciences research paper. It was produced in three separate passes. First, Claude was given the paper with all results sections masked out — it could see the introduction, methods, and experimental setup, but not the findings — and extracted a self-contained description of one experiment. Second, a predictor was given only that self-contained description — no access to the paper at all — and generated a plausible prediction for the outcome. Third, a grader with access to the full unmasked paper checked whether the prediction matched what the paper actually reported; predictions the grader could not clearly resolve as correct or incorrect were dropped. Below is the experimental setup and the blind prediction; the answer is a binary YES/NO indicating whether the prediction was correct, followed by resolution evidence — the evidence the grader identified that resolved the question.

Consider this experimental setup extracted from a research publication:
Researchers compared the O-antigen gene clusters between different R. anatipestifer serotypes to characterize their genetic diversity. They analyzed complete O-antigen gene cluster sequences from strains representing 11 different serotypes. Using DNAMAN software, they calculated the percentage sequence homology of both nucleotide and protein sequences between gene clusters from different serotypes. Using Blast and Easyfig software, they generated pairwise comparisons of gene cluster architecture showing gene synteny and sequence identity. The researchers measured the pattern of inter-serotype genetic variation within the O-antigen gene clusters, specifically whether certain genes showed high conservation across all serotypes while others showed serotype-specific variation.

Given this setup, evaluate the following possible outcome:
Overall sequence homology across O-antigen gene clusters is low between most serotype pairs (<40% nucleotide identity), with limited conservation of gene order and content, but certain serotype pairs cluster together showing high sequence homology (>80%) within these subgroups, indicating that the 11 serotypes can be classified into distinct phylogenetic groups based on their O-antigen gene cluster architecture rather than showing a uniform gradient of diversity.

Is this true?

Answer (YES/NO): NO